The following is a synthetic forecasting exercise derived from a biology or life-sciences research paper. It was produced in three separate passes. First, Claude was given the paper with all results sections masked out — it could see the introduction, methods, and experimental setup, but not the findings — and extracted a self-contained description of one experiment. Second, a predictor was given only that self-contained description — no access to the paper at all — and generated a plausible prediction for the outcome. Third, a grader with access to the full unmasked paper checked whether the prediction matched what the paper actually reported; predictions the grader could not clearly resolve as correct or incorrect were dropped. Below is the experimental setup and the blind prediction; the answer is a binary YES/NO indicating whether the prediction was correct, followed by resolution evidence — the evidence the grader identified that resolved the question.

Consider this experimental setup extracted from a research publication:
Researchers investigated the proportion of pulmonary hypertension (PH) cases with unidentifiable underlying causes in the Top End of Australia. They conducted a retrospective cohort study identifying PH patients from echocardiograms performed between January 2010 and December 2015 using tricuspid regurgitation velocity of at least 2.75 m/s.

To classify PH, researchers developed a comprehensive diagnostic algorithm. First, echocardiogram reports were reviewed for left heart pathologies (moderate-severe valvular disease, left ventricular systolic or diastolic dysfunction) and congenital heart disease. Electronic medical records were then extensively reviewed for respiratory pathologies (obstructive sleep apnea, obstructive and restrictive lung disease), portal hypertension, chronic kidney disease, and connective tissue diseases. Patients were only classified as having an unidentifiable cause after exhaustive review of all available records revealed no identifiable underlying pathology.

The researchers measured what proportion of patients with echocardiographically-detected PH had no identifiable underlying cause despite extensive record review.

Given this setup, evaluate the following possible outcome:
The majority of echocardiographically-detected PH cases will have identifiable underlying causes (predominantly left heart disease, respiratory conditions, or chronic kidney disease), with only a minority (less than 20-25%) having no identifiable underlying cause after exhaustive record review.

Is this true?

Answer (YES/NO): YES